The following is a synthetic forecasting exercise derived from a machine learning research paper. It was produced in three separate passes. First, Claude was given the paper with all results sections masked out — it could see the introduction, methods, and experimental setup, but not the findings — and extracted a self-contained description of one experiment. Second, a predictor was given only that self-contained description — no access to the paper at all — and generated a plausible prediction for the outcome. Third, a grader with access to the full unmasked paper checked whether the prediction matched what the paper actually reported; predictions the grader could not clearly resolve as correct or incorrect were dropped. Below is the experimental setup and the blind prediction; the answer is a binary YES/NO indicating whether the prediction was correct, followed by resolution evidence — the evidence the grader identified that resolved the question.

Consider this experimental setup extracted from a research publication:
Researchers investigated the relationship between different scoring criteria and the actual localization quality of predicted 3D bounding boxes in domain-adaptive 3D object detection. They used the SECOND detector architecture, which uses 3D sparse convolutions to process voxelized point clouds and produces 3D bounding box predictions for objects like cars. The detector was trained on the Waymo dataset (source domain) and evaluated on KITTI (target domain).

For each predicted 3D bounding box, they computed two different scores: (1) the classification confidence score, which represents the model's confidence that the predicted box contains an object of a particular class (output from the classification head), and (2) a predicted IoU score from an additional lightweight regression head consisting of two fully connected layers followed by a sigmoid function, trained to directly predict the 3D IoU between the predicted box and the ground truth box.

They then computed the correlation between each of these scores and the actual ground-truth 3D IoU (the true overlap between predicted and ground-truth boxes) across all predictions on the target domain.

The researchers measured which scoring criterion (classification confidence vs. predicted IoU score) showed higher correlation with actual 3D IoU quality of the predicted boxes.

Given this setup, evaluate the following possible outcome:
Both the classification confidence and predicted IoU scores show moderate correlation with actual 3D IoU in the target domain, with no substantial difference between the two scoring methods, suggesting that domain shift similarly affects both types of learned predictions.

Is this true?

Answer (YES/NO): NO